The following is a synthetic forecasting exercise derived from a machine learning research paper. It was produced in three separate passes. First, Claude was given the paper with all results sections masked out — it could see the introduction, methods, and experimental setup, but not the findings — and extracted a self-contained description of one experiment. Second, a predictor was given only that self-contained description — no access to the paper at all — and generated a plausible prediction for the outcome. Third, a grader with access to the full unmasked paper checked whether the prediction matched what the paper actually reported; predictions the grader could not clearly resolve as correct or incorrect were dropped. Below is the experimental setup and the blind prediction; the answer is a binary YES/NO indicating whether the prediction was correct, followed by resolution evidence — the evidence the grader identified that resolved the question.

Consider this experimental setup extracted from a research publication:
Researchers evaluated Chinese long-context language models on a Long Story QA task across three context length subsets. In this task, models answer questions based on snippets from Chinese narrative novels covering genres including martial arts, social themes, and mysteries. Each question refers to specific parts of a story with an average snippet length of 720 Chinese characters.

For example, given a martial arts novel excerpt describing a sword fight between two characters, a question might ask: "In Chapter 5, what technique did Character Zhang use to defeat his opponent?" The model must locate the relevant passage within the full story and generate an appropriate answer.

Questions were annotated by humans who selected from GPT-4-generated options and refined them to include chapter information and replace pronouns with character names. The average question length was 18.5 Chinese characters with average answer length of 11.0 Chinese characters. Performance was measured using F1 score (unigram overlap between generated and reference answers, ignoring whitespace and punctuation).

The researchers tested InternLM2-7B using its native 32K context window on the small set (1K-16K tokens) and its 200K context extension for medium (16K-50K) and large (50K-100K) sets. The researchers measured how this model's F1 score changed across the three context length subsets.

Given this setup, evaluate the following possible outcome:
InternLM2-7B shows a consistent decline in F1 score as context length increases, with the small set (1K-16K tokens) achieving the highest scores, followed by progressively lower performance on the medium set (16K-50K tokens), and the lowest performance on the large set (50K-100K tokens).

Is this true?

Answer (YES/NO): YES